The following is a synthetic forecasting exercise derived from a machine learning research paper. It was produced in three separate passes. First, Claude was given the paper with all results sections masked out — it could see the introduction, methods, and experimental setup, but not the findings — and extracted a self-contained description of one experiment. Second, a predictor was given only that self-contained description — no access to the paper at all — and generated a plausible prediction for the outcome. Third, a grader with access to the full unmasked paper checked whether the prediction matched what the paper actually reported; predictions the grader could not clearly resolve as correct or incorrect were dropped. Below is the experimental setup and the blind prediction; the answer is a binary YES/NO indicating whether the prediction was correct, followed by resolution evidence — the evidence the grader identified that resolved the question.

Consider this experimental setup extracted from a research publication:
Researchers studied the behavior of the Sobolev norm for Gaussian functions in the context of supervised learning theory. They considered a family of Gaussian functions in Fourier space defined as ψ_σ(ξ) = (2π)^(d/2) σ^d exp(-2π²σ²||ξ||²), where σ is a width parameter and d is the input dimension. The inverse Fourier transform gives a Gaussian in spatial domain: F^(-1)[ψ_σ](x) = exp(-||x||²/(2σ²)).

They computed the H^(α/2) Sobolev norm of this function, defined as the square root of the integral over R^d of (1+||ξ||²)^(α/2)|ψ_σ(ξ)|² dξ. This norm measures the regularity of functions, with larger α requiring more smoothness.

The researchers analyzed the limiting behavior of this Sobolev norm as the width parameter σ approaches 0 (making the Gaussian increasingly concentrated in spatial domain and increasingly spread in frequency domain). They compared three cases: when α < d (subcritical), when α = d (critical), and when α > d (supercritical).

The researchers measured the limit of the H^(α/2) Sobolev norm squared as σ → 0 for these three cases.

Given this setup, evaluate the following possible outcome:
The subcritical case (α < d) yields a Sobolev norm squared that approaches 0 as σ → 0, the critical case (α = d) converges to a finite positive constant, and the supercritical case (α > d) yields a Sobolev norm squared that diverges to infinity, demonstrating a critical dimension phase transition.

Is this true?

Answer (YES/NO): YES